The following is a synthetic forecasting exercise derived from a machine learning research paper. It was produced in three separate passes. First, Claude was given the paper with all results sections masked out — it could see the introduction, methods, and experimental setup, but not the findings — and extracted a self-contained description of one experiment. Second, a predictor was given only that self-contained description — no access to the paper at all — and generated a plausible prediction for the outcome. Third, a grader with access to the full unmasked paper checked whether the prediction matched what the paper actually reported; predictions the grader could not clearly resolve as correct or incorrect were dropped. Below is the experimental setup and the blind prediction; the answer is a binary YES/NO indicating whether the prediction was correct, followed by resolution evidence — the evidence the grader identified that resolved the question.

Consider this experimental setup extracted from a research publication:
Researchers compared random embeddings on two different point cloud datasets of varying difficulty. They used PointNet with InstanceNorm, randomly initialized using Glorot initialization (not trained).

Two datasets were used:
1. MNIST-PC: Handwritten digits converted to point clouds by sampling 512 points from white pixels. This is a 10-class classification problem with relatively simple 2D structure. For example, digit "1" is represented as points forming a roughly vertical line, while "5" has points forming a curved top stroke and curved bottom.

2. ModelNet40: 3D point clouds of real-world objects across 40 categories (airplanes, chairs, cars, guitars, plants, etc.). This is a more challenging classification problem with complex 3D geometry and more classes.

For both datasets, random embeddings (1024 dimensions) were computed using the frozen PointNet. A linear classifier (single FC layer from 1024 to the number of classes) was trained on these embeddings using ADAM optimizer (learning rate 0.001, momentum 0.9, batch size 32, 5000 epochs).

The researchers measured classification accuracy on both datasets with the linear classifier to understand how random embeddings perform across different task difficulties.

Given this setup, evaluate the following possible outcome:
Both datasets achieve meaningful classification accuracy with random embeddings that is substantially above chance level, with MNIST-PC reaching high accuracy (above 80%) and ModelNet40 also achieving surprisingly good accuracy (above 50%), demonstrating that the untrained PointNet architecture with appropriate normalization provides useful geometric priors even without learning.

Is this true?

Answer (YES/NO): YES